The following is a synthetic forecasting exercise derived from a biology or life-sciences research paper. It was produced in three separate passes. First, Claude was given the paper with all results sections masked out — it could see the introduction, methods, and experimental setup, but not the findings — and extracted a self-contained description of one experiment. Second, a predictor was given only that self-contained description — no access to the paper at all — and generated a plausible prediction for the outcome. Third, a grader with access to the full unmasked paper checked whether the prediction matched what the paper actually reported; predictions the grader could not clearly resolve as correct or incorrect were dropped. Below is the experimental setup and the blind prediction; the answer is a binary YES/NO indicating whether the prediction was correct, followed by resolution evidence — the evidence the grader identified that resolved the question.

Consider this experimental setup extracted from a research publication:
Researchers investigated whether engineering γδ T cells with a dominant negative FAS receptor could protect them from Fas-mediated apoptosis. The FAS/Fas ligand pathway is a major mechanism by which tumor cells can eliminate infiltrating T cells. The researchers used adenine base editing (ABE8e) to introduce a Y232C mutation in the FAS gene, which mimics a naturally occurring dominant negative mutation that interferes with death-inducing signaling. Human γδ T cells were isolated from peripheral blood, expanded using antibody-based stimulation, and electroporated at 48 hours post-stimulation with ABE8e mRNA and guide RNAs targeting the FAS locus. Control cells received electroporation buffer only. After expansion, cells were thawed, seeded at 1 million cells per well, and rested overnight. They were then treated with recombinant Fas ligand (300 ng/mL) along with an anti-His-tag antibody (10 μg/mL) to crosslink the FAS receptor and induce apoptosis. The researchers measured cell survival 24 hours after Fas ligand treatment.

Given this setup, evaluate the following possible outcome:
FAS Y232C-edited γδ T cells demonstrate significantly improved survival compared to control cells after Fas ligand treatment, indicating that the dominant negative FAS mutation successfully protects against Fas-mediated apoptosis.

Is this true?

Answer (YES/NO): YES